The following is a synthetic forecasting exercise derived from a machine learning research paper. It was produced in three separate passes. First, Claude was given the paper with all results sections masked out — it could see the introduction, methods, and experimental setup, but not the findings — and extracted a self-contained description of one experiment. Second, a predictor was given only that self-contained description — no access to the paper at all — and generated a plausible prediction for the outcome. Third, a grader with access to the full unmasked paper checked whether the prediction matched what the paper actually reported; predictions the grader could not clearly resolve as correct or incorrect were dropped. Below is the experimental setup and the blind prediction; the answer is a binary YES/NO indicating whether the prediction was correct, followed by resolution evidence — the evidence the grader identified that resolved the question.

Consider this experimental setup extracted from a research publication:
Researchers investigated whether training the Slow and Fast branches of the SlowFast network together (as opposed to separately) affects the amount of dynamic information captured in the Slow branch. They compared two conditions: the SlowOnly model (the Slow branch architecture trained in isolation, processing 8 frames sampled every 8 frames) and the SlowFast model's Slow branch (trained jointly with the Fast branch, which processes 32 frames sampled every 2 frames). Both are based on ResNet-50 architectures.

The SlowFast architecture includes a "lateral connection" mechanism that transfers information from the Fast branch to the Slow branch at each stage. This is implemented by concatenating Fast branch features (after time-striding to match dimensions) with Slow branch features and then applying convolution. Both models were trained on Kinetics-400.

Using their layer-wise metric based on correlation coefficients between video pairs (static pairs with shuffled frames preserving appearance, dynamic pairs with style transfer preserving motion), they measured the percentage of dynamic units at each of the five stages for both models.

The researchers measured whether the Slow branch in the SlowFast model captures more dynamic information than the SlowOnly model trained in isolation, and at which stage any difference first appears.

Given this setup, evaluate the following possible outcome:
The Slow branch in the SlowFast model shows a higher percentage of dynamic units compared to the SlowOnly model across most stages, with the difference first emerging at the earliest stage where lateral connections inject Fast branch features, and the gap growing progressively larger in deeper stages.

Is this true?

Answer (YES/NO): NO